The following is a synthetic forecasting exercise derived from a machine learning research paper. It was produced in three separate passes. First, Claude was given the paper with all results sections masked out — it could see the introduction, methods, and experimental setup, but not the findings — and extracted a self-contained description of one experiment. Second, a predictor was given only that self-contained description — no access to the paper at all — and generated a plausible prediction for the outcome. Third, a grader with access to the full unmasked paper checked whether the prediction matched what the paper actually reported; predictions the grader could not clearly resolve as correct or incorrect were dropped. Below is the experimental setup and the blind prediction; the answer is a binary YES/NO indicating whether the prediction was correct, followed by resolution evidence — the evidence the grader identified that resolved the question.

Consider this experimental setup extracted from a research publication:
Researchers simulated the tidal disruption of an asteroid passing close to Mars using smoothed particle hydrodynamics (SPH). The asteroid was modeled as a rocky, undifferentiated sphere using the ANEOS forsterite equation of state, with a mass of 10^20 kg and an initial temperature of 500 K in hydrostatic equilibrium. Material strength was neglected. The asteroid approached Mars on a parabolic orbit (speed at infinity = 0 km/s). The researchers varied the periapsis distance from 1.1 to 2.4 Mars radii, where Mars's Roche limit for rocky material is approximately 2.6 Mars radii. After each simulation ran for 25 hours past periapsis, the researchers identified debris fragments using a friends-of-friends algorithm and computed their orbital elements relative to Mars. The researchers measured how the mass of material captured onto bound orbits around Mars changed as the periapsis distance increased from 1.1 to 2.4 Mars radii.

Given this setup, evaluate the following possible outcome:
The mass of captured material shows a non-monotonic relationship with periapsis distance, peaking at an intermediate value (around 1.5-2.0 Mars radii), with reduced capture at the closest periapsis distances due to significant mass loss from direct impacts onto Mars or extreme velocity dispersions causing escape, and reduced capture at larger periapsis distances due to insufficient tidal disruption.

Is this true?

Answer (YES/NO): NO